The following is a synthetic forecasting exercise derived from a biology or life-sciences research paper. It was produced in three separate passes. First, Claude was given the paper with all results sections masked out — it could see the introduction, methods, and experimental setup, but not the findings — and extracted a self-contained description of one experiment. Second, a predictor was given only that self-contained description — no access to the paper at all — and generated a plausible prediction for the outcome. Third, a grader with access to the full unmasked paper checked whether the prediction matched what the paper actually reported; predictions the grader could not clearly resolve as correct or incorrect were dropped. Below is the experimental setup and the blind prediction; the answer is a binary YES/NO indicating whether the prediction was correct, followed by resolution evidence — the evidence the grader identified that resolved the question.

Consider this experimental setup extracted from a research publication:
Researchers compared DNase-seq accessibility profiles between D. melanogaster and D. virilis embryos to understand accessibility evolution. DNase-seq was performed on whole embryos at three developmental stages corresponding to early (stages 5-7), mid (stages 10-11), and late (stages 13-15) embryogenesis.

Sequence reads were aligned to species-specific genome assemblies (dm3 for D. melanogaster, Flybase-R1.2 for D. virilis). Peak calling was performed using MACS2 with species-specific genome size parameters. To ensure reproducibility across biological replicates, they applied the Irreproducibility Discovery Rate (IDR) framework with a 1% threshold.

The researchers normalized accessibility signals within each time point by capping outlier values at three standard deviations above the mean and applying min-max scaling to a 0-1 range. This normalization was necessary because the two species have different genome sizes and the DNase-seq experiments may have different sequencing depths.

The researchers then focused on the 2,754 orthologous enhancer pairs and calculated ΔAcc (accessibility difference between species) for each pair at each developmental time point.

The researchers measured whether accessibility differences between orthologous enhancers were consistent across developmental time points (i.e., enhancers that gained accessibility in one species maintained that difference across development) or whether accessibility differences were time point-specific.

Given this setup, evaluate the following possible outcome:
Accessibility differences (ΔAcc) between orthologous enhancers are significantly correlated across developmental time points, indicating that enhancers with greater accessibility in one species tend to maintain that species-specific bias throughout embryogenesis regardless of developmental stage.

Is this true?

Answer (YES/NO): NO